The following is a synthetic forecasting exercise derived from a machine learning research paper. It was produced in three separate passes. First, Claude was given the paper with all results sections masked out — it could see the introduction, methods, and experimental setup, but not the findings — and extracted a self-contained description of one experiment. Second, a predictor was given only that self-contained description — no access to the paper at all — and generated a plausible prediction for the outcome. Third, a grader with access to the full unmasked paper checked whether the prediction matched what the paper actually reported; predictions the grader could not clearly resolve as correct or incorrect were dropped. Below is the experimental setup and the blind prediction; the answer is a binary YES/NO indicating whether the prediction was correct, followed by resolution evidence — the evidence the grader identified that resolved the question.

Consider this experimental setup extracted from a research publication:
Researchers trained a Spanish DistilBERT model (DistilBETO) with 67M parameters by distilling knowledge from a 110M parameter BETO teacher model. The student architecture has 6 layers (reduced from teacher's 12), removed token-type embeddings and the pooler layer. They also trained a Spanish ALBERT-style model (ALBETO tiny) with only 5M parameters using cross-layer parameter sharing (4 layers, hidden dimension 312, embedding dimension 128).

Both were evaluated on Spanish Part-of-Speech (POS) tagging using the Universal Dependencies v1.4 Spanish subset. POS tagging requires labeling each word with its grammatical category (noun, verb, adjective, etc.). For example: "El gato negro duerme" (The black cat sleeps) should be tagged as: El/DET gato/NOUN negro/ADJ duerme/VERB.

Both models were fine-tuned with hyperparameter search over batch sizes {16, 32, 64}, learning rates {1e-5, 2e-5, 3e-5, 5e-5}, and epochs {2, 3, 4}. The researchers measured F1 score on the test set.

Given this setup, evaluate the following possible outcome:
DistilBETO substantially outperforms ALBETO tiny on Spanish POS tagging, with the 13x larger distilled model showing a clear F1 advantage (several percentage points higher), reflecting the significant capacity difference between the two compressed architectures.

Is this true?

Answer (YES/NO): NO